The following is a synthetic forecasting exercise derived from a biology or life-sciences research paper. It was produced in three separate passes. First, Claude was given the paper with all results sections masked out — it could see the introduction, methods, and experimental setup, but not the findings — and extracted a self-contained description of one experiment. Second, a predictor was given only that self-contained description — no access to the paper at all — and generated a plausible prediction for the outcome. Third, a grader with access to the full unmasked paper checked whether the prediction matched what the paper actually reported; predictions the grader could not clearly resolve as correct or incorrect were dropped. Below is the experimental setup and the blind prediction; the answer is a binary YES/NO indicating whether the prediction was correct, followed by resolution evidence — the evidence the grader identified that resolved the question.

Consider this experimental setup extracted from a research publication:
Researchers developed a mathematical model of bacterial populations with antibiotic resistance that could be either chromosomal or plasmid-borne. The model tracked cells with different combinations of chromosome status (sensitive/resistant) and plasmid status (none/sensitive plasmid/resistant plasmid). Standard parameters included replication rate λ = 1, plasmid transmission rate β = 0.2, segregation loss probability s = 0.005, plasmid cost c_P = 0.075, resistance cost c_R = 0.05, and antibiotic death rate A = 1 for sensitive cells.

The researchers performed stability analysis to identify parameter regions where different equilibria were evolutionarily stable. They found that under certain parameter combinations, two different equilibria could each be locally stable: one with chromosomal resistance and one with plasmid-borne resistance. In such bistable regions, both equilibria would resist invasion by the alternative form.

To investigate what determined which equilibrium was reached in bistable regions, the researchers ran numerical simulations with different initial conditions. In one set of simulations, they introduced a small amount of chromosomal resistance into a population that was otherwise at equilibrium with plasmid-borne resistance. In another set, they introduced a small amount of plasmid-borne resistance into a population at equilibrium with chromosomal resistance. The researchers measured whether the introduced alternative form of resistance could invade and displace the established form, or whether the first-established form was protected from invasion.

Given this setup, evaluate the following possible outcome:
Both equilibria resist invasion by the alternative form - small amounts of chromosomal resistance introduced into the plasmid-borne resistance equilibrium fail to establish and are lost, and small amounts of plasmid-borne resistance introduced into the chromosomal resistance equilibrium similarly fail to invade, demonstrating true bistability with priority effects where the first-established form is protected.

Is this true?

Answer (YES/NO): YES